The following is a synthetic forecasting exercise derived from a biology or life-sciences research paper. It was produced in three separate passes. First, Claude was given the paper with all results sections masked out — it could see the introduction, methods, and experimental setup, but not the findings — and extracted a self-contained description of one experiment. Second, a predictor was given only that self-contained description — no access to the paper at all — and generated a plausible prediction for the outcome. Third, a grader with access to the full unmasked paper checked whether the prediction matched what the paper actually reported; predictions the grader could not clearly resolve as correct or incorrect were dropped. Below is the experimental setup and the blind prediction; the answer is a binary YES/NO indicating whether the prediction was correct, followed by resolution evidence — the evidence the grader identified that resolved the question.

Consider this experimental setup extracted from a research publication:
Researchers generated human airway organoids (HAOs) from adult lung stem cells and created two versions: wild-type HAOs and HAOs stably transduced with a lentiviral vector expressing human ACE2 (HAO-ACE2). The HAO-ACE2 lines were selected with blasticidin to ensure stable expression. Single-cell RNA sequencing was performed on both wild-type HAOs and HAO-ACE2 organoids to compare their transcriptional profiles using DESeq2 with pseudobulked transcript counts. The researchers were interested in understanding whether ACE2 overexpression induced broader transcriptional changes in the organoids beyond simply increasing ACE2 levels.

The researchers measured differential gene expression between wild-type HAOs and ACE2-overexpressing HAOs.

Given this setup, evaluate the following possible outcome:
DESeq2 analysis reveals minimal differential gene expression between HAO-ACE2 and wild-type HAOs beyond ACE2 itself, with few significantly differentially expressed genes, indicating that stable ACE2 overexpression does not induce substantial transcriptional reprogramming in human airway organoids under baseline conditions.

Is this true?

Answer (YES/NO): YES